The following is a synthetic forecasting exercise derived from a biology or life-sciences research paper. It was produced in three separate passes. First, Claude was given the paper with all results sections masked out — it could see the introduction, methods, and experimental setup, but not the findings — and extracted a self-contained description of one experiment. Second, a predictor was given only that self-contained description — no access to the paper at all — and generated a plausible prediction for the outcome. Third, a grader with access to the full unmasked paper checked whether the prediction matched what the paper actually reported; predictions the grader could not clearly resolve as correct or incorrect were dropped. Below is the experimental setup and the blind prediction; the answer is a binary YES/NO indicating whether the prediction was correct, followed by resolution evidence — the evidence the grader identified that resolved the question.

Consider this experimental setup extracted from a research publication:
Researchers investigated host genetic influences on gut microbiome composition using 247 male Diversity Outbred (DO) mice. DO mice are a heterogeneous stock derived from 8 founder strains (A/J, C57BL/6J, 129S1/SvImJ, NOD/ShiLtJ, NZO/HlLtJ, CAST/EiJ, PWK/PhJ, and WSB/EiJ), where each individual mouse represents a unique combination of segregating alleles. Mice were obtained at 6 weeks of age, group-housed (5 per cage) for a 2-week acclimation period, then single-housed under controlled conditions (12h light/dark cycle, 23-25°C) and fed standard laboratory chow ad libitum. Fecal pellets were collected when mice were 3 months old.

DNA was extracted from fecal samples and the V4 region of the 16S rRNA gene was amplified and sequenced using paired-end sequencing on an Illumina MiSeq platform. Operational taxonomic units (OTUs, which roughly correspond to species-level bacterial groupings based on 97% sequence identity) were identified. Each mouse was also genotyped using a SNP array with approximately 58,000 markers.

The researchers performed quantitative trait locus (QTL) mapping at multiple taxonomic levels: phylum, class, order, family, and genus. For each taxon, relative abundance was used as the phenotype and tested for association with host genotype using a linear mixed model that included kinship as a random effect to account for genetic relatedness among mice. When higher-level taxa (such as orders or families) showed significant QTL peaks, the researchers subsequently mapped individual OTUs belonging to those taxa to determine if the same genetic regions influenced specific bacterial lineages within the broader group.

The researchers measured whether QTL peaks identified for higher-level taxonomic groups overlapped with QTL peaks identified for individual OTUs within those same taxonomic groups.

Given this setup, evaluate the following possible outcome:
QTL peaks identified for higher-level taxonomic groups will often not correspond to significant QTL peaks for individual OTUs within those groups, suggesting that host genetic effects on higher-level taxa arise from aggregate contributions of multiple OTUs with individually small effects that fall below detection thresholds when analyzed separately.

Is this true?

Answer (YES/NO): NO